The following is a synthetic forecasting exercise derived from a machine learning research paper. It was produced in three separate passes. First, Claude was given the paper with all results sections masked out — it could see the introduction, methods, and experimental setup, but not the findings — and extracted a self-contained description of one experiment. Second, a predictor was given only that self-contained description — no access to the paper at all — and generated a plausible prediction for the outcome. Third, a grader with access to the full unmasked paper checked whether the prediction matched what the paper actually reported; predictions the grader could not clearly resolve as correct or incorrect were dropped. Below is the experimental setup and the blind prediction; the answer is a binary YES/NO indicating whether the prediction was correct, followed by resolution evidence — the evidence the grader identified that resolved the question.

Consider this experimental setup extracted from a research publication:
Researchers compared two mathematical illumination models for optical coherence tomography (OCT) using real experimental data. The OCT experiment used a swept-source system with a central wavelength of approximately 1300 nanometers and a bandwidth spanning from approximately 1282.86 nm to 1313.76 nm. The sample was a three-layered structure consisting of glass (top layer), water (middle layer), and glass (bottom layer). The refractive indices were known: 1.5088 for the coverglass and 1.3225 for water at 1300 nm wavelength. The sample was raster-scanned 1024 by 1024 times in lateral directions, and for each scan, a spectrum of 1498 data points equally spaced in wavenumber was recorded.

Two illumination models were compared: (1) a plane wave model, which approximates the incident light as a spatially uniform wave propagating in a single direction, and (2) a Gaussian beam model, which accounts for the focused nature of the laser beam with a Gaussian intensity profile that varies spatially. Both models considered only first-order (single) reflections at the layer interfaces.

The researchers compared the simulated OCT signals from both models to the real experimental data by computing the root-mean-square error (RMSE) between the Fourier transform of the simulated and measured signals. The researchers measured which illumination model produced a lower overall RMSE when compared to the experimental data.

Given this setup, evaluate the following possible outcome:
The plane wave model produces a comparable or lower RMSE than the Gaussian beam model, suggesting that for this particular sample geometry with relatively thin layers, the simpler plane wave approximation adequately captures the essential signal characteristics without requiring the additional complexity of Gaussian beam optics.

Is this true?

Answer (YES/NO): YES